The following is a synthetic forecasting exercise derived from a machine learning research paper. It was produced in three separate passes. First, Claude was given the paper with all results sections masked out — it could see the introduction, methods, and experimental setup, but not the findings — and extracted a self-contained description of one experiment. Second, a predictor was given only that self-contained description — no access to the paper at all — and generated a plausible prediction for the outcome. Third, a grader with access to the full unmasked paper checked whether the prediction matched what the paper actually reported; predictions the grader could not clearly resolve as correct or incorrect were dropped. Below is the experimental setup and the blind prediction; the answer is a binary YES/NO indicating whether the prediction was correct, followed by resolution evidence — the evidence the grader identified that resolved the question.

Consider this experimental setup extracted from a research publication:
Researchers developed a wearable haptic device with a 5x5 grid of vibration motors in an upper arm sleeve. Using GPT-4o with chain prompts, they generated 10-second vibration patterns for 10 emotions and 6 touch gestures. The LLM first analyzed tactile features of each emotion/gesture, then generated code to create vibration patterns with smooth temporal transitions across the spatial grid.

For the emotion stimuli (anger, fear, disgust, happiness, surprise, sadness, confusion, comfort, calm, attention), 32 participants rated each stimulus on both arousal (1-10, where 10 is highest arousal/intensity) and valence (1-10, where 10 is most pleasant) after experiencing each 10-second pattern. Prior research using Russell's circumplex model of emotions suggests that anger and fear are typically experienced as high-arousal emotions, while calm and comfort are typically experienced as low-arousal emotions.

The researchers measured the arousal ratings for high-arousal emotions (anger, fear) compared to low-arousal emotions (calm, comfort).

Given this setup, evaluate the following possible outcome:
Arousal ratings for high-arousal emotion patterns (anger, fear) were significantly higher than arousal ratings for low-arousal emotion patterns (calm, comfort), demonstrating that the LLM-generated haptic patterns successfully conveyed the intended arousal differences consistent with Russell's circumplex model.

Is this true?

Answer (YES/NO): YES